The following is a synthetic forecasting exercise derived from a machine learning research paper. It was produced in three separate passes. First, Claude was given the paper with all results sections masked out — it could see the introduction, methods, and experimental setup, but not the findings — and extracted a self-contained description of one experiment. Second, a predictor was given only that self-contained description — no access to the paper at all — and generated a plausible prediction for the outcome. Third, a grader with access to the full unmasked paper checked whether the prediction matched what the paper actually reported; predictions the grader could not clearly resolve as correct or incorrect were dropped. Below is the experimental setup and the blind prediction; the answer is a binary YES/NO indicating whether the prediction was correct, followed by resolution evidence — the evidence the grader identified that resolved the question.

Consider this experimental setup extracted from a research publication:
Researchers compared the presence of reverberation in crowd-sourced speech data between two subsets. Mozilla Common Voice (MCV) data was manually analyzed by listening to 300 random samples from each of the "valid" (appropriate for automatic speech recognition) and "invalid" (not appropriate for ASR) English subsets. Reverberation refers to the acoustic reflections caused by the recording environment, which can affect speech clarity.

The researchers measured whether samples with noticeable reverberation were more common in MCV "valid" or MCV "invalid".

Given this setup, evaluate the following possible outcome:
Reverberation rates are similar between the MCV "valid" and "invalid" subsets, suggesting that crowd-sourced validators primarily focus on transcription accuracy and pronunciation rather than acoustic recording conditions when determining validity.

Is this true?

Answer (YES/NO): NO